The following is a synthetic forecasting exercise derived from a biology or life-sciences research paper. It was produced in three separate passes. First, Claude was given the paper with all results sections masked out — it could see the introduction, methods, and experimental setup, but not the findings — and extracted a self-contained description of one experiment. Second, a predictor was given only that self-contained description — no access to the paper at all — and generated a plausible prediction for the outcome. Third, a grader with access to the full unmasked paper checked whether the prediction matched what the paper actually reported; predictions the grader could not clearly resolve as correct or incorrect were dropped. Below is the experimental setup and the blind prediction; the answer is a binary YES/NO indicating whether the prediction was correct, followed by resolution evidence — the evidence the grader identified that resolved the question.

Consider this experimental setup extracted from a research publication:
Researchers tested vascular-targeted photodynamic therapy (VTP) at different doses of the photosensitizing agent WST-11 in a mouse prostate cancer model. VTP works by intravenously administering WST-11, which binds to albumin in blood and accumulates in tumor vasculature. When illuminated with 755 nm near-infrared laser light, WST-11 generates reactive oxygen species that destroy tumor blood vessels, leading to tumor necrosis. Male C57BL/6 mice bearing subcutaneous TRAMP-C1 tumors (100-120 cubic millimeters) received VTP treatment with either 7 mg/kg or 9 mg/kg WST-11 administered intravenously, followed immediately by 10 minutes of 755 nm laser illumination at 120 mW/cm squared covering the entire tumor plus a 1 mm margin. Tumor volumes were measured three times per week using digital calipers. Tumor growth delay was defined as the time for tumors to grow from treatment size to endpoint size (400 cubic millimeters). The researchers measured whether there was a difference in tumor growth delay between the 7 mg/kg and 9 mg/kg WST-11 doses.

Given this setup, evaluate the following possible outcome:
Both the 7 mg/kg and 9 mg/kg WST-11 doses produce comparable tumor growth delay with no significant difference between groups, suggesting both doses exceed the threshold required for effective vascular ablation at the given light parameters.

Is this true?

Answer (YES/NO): NO